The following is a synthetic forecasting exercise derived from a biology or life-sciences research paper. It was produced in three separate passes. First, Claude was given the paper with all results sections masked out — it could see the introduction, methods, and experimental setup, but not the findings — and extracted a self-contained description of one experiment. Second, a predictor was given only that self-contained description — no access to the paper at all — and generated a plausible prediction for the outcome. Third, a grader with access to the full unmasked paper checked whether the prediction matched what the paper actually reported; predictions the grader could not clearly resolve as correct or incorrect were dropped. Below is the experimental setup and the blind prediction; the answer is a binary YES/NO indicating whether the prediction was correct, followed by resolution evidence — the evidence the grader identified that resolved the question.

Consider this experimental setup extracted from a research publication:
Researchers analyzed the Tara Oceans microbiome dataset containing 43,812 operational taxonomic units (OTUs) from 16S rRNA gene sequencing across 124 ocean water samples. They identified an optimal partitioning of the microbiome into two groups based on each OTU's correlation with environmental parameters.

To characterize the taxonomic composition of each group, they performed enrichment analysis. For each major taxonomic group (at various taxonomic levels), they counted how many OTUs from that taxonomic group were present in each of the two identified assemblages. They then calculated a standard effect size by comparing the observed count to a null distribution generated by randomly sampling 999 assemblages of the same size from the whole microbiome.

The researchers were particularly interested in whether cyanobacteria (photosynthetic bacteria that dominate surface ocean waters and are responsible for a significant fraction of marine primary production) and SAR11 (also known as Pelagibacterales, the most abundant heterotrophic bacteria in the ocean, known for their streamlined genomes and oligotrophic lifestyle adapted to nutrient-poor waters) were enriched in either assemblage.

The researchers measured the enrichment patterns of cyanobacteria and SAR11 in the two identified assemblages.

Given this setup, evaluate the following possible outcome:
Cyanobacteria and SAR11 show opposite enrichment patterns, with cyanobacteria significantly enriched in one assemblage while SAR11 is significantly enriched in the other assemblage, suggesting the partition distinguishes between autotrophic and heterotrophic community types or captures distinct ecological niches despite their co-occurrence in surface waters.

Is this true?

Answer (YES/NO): NO